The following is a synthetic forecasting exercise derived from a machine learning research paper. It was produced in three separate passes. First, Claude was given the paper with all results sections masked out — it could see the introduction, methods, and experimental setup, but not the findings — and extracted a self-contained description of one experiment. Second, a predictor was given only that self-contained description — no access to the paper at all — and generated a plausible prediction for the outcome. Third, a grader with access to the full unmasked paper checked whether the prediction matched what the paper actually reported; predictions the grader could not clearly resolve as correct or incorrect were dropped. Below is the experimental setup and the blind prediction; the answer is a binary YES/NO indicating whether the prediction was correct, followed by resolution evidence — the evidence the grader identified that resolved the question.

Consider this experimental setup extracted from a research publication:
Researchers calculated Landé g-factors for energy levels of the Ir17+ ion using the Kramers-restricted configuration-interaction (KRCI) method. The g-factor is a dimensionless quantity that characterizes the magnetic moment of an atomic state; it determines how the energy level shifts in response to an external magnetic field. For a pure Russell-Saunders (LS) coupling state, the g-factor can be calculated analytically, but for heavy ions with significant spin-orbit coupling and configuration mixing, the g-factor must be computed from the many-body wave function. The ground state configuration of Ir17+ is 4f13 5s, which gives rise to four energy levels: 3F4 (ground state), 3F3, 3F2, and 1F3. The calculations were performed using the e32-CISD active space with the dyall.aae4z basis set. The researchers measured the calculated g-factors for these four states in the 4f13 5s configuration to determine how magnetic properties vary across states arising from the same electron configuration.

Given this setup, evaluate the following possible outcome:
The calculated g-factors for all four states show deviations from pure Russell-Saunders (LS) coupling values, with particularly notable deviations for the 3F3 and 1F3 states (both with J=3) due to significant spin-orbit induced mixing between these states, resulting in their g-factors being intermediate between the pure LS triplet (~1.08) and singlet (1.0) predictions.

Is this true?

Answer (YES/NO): YES